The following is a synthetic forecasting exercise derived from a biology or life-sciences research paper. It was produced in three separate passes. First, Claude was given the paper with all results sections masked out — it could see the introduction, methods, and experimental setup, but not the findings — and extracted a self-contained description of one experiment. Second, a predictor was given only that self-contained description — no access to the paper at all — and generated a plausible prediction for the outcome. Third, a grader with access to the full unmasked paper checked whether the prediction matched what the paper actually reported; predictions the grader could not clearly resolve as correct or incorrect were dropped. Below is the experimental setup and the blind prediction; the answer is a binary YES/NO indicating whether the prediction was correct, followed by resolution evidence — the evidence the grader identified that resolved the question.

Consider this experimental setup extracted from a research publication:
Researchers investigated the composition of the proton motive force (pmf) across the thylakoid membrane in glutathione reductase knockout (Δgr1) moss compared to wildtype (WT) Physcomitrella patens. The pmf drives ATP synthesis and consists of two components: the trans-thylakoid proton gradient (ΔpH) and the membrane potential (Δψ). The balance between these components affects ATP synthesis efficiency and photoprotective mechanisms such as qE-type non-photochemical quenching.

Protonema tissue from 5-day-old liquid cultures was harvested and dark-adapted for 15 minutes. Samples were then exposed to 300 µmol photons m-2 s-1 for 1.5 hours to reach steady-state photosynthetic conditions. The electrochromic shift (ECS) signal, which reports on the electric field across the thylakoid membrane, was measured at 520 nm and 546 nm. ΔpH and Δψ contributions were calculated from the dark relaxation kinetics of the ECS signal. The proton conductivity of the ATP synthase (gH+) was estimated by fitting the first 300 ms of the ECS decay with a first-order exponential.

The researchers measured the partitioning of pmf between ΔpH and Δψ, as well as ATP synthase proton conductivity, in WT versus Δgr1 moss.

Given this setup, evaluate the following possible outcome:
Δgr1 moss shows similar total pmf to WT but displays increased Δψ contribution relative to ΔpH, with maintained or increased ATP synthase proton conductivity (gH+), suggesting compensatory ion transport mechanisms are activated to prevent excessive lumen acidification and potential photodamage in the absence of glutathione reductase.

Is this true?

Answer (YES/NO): YES